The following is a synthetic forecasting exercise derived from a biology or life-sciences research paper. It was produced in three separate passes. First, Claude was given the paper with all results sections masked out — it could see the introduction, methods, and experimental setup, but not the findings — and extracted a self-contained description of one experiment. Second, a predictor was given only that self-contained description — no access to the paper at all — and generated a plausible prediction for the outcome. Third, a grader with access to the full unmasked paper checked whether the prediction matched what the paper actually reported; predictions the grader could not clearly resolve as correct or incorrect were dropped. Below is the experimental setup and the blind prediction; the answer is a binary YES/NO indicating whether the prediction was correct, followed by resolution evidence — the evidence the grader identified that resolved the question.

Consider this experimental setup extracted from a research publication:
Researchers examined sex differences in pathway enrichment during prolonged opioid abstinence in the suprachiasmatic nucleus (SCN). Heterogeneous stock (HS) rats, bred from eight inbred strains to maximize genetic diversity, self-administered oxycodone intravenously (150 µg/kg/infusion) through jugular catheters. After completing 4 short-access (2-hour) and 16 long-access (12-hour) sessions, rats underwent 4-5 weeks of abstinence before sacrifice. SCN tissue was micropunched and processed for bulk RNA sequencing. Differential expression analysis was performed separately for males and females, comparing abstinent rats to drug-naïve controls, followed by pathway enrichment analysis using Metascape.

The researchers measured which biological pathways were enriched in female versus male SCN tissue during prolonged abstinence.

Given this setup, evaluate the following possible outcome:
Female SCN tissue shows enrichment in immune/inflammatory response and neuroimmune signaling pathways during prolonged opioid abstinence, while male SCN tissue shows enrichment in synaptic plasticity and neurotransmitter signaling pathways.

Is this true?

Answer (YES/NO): NO